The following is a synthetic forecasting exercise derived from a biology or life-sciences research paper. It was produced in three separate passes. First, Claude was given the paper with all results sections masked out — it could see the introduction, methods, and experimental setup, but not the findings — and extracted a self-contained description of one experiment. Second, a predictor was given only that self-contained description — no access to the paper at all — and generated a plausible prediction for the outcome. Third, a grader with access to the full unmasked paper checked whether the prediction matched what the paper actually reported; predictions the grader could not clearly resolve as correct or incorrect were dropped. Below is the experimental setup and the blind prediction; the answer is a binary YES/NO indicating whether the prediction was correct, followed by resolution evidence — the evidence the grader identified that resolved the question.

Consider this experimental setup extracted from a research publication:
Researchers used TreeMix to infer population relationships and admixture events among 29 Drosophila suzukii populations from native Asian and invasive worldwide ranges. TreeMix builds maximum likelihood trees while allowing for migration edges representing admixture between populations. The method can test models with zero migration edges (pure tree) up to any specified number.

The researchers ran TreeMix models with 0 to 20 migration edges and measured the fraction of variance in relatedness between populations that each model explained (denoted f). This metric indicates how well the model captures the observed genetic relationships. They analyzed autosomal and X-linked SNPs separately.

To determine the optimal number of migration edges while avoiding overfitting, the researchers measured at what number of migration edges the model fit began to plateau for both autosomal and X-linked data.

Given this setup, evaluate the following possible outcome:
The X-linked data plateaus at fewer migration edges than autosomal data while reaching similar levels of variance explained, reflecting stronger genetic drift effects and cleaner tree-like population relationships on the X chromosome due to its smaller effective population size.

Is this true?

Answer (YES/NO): NO